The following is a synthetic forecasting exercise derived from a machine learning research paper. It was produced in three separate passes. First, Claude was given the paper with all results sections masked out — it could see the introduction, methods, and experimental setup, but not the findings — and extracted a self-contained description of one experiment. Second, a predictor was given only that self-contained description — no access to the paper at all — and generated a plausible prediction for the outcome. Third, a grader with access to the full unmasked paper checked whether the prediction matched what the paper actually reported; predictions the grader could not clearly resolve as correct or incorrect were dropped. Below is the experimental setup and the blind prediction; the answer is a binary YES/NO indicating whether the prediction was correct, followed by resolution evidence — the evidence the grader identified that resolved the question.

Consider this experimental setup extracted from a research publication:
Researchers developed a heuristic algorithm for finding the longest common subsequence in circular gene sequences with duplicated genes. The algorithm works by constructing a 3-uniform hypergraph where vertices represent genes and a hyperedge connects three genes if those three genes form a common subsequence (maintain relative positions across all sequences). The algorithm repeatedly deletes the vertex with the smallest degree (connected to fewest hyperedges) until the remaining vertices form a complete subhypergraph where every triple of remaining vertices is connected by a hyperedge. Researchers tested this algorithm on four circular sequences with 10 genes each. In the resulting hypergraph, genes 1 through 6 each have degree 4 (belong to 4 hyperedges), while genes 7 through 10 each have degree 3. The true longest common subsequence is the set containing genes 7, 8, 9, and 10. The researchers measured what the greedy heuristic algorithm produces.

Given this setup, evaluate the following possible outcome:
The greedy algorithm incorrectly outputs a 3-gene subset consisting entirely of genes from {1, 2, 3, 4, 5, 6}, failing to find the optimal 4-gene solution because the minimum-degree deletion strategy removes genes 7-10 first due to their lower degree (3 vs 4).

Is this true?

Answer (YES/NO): YES